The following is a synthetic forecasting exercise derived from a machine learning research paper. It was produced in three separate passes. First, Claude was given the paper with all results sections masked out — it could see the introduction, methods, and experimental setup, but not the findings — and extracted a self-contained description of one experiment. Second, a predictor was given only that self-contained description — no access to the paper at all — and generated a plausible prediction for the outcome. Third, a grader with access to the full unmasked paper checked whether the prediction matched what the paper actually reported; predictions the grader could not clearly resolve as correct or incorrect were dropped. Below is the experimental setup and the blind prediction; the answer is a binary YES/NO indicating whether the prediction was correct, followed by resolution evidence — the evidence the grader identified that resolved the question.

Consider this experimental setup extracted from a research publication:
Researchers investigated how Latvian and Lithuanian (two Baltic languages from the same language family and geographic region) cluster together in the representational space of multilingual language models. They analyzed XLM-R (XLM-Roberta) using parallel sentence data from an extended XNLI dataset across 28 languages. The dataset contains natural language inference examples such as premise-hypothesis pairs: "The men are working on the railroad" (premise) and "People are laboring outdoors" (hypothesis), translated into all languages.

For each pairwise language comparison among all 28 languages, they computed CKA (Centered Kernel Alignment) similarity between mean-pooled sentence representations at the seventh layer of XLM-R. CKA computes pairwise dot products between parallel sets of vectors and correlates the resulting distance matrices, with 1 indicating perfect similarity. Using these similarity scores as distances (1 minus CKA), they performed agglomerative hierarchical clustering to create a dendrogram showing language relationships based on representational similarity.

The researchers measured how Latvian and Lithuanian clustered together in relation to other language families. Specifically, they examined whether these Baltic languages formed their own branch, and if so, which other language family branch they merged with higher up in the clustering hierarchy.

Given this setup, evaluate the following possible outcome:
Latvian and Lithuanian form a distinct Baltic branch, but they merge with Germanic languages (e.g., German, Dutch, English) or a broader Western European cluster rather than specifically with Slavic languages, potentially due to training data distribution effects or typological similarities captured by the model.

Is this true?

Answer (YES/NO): NO